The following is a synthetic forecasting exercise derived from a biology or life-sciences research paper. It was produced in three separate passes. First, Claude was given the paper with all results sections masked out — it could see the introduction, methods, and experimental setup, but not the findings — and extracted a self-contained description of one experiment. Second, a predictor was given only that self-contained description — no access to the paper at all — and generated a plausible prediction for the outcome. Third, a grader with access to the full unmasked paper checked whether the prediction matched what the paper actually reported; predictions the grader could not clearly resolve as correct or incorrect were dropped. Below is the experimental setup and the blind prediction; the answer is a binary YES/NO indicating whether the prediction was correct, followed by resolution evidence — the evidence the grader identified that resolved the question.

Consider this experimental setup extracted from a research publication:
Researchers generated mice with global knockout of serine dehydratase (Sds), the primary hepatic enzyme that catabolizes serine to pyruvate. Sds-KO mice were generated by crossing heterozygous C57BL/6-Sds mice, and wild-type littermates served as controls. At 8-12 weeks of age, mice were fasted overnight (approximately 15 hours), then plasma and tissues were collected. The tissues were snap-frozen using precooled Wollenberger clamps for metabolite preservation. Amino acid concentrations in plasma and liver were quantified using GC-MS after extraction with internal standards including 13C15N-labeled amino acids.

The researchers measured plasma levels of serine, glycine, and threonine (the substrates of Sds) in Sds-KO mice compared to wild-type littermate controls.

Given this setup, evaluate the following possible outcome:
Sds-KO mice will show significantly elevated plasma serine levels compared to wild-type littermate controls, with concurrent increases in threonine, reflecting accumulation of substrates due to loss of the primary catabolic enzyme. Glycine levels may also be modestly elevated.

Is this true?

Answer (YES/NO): NO